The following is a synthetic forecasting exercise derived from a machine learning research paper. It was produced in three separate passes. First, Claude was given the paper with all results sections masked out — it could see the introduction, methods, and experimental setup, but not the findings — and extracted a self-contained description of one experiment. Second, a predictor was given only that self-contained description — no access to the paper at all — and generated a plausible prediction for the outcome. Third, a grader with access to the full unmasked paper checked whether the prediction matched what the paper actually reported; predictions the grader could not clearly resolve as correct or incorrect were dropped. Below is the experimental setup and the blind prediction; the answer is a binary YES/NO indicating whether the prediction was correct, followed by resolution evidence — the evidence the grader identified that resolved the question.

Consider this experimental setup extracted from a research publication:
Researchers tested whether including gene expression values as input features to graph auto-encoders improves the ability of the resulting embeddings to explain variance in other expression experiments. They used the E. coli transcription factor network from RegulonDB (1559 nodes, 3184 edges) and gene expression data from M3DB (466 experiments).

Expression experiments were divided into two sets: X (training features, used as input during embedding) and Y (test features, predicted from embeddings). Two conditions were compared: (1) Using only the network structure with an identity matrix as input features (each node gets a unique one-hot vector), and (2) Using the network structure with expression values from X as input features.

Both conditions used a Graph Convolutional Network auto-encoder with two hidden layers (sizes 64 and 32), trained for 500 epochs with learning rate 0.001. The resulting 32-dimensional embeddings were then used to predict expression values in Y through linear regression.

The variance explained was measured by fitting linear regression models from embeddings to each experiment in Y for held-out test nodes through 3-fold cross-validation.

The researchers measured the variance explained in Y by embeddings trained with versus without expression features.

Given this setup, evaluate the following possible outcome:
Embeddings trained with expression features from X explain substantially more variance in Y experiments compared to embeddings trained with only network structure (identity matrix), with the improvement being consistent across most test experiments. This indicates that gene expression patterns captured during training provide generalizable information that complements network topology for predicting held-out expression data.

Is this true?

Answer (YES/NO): YES